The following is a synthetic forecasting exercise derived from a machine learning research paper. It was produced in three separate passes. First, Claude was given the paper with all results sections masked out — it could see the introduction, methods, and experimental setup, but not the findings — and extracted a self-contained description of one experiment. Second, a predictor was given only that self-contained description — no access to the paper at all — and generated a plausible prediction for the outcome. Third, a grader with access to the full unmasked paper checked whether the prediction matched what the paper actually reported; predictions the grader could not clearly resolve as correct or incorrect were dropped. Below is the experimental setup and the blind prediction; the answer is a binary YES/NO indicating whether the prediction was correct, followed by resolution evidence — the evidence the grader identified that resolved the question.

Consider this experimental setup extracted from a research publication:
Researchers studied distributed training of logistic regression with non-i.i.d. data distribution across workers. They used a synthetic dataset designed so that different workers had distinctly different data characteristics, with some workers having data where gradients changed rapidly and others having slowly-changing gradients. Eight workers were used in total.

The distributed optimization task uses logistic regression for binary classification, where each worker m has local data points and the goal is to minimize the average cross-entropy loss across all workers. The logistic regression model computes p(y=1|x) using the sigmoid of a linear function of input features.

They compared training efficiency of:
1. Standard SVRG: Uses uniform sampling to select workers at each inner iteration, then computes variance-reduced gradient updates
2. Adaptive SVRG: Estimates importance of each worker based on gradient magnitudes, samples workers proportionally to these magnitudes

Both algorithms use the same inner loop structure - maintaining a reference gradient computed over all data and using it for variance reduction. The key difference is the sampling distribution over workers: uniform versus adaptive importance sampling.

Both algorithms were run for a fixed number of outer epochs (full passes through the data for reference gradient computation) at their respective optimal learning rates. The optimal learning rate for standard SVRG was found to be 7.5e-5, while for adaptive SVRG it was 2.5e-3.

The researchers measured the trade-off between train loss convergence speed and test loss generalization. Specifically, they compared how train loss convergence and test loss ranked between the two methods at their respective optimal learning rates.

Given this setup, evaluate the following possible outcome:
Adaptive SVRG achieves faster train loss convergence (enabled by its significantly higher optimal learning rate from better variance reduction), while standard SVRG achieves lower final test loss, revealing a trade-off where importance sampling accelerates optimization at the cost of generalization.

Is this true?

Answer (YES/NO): NO